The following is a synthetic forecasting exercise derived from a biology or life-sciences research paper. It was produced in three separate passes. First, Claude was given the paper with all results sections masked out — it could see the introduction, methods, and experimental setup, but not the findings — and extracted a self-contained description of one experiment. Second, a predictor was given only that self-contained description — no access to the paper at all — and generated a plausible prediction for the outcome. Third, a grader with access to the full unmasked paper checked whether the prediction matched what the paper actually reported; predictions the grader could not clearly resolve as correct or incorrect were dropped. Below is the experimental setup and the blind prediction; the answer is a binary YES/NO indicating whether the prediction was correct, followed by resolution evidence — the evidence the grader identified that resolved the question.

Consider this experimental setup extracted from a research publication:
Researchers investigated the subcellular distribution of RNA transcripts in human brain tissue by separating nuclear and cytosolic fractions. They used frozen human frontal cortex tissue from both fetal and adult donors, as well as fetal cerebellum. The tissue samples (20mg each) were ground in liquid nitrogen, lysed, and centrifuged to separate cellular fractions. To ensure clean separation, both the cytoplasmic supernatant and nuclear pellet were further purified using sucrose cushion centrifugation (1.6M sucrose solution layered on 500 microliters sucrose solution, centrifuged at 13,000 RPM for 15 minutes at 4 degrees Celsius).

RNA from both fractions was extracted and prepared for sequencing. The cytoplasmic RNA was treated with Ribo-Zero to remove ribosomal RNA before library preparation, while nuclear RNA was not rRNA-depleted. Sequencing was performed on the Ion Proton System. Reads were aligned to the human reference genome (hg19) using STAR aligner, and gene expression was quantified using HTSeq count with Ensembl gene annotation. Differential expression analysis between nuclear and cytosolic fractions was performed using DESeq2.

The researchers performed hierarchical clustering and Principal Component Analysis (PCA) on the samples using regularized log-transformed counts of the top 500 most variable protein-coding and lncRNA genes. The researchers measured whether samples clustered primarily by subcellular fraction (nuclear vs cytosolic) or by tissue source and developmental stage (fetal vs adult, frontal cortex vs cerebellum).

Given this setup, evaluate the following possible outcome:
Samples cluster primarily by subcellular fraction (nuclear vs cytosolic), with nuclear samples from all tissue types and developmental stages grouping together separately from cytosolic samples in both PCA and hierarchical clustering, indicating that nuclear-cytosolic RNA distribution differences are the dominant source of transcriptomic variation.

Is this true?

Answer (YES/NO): YES